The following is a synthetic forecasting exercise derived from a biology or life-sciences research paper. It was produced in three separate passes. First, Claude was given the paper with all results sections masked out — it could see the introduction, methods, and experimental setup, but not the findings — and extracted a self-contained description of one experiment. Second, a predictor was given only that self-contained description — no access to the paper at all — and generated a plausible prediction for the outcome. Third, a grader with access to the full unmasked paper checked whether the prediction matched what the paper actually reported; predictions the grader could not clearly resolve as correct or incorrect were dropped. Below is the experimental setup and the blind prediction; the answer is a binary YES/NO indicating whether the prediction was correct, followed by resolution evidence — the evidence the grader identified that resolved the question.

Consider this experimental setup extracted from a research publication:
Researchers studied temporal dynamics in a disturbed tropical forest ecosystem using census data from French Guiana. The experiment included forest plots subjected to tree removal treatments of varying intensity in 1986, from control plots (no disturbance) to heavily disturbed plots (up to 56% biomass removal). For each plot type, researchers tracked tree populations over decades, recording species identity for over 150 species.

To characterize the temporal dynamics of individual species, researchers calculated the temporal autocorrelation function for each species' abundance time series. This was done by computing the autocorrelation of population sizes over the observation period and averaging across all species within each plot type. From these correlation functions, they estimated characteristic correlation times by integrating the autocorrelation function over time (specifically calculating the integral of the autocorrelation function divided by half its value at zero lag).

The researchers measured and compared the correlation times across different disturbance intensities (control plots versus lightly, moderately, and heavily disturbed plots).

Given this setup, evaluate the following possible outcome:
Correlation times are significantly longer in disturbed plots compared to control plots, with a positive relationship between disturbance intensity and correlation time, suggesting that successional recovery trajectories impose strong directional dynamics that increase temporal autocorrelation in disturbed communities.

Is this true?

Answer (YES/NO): NO